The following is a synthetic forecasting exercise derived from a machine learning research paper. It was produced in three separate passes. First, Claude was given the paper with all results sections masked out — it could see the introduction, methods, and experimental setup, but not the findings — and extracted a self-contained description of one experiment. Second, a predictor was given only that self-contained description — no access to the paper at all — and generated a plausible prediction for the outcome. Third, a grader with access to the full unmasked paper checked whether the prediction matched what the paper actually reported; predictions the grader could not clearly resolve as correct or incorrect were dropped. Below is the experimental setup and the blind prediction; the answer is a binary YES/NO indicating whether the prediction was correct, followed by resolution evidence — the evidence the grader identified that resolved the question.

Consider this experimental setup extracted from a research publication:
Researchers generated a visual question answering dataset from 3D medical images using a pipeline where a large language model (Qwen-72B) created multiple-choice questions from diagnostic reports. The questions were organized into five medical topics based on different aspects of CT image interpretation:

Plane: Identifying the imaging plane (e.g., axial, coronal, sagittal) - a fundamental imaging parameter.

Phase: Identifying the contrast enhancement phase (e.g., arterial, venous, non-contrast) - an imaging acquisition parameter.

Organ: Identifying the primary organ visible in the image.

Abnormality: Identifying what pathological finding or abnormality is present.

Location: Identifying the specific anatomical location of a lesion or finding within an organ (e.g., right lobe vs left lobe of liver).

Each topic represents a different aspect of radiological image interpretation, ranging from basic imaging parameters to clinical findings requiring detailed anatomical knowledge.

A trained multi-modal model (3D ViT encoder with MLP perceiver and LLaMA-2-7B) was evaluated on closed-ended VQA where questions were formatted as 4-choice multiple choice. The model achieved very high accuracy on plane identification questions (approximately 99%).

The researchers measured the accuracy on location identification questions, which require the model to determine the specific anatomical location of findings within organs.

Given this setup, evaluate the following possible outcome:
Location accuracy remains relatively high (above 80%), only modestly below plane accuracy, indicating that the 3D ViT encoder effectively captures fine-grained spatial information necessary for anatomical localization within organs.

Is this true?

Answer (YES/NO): NO